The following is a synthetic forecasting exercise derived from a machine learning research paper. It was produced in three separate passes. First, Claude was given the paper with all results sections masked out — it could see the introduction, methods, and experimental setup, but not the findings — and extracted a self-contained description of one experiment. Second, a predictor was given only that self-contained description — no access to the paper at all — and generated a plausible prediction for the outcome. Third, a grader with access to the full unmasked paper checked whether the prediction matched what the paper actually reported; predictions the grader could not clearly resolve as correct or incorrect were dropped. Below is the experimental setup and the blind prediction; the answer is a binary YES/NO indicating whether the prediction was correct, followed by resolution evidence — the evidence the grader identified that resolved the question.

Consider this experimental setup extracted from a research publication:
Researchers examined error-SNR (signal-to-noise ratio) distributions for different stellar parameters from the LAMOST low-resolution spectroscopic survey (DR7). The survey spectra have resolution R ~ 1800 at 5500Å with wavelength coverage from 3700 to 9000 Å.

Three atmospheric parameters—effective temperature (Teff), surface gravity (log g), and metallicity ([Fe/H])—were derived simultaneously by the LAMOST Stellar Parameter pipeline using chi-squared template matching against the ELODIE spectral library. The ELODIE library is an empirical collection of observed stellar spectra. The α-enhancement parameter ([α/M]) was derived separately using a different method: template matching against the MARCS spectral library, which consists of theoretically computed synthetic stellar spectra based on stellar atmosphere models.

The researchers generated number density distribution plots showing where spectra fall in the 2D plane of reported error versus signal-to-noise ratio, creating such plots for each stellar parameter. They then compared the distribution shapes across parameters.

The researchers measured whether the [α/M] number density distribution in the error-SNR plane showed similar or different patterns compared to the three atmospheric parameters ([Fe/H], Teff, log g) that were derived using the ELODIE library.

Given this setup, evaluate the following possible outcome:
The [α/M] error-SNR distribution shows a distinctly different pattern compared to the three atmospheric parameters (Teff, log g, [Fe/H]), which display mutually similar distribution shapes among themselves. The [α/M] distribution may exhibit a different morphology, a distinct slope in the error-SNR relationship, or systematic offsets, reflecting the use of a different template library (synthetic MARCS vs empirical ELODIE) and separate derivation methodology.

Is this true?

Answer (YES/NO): YES